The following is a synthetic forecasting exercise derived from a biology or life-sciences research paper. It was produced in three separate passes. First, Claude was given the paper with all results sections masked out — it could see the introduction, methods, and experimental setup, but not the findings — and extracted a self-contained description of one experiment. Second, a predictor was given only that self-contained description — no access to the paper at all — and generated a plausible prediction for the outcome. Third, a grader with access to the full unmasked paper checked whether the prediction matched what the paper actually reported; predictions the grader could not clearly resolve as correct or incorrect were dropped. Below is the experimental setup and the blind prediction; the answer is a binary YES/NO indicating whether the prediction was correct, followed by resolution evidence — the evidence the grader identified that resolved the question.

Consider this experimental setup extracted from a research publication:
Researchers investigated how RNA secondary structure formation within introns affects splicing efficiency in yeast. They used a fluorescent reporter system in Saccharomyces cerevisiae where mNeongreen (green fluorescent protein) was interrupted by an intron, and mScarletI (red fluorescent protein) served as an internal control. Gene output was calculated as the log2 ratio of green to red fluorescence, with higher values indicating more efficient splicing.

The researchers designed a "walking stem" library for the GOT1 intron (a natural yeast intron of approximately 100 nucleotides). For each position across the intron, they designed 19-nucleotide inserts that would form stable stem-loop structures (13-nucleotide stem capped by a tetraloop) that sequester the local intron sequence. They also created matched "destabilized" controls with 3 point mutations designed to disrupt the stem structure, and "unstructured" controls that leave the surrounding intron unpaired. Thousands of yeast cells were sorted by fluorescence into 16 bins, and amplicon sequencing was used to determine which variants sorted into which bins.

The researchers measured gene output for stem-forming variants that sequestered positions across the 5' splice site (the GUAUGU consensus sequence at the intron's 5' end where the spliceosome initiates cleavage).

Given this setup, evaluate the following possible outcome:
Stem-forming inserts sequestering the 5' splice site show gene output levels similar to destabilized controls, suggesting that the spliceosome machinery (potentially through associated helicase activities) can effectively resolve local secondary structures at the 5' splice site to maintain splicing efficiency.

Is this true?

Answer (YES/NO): NO